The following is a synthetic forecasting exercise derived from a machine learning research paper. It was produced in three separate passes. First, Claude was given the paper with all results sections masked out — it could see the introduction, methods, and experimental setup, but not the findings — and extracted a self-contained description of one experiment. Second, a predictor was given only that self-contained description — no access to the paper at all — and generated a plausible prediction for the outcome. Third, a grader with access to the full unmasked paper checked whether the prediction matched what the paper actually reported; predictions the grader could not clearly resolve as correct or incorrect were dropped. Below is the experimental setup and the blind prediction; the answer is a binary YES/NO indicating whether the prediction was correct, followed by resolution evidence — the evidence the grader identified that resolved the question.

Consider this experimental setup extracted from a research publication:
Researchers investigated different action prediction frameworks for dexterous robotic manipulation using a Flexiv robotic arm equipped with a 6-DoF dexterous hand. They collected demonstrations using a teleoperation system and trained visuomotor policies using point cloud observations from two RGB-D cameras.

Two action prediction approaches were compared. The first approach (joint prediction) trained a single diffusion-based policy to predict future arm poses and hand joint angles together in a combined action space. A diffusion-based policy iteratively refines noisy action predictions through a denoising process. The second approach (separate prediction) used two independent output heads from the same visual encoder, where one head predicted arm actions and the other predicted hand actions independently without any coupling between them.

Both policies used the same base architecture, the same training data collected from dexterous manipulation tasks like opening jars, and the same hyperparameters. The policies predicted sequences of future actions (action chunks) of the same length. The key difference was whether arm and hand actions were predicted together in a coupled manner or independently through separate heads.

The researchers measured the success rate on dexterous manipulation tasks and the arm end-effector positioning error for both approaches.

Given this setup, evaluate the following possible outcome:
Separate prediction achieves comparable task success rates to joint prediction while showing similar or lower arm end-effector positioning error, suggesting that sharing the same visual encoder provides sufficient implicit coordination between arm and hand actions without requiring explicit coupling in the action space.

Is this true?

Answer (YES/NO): NO